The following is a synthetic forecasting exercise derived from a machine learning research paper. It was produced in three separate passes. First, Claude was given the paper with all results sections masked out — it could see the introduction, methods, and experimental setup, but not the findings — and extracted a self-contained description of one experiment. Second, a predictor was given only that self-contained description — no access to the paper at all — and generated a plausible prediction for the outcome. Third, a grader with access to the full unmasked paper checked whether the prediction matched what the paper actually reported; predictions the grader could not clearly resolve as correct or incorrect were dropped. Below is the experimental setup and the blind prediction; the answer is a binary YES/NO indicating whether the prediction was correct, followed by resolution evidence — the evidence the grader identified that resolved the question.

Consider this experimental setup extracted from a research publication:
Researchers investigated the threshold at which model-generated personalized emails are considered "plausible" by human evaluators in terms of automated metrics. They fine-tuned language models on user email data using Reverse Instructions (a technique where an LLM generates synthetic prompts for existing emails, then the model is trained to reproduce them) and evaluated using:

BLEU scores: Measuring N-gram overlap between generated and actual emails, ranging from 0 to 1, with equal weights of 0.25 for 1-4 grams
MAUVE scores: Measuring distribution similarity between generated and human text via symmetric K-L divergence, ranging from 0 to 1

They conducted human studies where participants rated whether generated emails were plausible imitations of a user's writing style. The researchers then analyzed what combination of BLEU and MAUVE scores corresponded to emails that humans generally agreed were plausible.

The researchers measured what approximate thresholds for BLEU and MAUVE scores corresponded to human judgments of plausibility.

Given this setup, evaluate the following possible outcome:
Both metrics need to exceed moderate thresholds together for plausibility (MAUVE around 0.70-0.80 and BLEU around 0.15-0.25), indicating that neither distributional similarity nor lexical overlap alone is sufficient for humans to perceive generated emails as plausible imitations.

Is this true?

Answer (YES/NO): YES